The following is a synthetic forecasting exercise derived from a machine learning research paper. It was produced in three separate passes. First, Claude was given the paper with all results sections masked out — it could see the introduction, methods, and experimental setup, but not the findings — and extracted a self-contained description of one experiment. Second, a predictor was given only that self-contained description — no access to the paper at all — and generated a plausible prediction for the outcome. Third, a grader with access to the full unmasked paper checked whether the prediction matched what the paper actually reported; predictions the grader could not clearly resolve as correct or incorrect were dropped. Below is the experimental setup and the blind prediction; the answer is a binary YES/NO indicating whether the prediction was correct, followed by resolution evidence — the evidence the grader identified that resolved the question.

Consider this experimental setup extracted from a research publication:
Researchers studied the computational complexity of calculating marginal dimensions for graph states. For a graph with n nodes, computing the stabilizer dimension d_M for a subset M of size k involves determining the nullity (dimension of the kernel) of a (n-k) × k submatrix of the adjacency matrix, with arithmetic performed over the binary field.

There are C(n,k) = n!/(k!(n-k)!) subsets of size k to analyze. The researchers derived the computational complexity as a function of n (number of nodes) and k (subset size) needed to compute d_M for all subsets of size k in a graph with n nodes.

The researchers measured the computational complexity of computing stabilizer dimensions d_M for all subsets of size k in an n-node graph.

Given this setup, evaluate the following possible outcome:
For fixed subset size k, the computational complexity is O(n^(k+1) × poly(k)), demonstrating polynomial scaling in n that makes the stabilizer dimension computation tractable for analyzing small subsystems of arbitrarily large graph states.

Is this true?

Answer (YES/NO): NO